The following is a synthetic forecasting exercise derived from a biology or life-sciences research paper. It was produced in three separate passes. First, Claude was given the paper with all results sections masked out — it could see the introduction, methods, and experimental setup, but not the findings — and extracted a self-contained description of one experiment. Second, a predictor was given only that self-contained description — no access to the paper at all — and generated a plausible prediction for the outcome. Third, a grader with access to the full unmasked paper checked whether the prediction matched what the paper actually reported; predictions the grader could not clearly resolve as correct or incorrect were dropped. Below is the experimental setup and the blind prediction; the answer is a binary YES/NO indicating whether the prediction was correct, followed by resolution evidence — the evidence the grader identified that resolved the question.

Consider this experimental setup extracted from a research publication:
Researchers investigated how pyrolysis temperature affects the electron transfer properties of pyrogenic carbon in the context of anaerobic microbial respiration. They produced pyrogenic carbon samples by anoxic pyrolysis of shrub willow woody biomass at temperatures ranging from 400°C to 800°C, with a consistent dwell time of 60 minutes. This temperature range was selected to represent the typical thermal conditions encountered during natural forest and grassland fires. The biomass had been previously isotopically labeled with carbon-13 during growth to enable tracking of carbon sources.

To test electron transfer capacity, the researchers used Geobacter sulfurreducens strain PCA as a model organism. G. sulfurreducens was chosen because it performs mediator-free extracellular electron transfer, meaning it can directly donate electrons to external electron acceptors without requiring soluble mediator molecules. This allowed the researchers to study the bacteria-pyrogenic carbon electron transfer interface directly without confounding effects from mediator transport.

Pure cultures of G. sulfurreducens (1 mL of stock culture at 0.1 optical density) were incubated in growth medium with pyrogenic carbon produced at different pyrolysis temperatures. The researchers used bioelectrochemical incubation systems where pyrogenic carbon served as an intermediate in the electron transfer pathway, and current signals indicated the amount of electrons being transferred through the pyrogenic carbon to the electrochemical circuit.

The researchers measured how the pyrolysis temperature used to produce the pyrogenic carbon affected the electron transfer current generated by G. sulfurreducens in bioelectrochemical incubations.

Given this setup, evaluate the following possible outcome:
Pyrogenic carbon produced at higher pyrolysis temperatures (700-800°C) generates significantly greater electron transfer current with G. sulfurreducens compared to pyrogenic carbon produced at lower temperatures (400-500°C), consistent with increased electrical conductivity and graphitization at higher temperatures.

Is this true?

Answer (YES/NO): YES